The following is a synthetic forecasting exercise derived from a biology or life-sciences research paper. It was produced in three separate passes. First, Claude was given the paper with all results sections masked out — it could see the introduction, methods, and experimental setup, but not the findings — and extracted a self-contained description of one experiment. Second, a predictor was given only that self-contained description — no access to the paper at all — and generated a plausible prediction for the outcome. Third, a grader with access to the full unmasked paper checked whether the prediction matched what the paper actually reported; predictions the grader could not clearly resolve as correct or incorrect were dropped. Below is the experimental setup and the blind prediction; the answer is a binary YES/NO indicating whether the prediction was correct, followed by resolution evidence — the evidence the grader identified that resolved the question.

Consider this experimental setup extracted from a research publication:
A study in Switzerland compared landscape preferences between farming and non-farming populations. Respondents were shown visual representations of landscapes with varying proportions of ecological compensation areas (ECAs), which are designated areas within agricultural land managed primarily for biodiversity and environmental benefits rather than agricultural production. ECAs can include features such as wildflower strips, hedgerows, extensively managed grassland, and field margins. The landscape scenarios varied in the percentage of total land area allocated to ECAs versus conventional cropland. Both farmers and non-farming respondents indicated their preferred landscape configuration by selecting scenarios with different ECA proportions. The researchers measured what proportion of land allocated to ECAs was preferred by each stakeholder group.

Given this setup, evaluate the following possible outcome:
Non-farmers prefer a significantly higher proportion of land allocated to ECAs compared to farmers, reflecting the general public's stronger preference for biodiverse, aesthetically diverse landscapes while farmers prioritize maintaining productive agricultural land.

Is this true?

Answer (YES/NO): YES